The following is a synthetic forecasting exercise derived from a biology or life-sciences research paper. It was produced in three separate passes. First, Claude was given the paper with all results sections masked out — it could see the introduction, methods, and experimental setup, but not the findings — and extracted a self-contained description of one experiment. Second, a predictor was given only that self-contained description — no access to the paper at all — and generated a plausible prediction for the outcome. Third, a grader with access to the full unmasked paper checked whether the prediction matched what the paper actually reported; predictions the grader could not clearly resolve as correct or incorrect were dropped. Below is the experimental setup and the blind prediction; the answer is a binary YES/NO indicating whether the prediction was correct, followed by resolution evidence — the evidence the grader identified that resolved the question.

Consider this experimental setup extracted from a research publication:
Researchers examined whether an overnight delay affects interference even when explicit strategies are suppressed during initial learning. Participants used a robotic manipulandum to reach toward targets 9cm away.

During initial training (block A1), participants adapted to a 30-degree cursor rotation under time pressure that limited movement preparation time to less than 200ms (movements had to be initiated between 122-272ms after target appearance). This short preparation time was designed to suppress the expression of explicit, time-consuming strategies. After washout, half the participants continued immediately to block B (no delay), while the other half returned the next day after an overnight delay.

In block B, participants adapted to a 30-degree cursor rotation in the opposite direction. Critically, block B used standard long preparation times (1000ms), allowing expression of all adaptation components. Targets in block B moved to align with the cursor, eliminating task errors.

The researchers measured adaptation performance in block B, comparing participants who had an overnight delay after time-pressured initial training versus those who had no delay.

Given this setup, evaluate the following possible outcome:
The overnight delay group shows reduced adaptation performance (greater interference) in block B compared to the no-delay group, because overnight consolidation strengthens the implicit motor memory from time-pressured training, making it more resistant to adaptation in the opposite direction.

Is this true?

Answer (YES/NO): YES